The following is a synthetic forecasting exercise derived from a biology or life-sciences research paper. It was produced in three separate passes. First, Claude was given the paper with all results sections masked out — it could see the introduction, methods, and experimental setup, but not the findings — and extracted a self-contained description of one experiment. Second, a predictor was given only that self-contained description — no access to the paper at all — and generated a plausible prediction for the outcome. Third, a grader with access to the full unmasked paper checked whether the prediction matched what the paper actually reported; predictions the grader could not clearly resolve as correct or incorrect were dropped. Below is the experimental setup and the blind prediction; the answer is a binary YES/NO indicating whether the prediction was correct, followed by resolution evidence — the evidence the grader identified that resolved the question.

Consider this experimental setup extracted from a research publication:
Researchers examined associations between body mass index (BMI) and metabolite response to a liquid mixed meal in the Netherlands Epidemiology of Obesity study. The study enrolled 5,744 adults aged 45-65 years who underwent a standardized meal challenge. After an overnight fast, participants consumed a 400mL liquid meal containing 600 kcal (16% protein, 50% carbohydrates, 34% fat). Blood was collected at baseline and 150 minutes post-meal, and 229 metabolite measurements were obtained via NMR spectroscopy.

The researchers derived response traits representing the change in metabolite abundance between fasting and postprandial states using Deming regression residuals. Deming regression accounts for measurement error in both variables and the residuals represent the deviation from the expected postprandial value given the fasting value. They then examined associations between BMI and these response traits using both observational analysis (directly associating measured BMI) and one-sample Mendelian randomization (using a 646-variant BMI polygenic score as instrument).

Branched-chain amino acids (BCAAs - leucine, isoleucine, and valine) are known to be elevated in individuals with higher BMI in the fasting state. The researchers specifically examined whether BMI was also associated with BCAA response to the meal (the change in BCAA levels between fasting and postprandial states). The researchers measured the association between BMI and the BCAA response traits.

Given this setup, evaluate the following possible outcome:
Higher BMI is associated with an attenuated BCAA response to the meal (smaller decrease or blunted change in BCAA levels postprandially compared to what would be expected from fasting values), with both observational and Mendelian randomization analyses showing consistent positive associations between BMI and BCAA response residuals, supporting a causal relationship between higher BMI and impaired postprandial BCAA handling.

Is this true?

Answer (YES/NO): NO